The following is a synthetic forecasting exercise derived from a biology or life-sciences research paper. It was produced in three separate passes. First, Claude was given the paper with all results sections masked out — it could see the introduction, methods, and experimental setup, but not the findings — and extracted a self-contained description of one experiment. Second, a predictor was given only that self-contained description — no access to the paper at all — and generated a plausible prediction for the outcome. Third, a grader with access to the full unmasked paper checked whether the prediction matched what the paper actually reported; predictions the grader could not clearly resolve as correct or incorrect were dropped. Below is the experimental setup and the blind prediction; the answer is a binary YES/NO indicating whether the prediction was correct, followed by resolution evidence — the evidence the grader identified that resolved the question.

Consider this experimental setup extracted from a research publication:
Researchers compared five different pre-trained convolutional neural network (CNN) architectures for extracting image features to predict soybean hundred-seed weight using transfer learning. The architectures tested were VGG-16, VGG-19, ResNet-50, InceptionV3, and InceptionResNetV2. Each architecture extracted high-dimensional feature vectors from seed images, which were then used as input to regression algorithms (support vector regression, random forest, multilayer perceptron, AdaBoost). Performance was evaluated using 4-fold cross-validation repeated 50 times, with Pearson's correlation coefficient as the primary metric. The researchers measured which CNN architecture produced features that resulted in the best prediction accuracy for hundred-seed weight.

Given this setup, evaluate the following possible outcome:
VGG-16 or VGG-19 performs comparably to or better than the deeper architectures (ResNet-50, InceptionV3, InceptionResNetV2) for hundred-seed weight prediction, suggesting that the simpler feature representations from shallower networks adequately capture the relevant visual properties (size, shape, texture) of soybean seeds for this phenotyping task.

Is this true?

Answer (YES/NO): NO